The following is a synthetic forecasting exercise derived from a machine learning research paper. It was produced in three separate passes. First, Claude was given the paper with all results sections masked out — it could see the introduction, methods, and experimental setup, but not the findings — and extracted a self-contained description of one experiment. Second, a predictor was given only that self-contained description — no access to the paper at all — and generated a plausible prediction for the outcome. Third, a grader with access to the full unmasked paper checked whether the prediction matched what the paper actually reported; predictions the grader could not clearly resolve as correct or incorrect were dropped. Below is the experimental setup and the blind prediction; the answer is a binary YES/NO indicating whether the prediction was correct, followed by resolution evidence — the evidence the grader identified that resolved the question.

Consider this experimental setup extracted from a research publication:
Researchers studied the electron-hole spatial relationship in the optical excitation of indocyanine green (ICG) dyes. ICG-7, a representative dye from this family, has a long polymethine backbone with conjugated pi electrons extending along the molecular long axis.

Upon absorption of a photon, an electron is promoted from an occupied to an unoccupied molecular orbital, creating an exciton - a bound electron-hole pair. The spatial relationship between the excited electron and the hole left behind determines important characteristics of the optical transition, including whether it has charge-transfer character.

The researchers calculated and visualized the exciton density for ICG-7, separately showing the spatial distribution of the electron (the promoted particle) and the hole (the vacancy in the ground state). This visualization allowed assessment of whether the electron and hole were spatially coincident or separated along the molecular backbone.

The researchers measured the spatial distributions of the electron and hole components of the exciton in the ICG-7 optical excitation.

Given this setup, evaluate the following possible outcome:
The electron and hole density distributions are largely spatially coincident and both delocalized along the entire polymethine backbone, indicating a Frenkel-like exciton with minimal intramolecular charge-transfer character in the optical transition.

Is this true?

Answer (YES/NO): NO